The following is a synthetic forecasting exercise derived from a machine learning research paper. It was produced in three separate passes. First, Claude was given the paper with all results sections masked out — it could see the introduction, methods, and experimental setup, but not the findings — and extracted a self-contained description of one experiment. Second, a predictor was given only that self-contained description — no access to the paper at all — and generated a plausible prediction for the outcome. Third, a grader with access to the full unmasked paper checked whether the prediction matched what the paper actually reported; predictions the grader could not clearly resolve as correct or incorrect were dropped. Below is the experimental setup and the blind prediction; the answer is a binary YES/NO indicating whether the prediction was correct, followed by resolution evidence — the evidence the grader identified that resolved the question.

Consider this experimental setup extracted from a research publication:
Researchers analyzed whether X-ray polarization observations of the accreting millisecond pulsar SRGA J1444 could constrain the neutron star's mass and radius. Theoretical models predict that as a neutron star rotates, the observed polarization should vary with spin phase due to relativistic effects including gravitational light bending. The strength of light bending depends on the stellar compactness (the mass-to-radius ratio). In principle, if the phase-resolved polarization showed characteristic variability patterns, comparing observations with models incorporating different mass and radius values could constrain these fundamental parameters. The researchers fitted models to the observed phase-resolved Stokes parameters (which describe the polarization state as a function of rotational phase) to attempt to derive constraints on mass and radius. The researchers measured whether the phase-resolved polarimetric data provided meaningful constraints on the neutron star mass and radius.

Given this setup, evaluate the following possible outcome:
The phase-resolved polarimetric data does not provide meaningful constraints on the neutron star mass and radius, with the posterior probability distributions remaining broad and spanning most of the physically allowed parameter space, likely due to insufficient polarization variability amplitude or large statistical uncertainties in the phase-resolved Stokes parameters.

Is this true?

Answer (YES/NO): YES